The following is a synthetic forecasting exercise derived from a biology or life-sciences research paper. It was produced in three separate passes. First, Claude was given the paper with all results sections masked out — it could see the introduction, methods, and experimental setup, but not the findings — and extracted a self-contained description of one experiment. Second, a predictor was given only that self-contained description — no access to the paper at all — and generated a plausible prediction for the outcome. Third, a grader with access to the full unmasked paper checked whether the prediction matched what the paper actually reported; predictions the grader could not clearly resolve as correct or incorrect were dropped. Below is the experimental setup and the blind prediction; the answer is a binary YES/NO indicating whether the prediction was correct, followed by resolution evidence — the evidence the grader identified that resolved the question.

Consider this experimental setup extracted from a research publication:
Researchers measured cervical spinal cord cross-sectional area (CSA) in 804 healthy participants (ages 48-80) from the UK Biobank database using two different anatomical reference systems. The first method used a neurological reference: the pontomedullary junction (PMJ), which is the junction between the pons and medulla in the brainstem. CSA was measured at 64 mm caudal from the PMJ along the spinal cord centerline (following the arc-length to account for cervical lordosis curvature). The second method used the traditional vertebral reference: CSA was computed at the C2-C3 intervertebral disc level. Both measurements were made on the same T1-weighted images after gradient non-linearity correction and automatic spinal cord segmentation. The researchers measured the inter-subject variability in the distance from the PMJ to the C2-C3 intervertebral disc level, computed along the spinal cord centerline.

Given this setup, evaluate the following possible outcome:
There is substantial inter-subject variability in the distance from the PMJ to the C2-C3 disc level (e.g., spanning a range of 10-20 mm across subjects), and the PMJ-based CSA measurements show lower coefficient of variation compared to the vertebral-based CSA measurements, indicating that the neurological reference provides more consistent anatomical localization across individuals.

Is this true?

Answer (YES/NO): NO